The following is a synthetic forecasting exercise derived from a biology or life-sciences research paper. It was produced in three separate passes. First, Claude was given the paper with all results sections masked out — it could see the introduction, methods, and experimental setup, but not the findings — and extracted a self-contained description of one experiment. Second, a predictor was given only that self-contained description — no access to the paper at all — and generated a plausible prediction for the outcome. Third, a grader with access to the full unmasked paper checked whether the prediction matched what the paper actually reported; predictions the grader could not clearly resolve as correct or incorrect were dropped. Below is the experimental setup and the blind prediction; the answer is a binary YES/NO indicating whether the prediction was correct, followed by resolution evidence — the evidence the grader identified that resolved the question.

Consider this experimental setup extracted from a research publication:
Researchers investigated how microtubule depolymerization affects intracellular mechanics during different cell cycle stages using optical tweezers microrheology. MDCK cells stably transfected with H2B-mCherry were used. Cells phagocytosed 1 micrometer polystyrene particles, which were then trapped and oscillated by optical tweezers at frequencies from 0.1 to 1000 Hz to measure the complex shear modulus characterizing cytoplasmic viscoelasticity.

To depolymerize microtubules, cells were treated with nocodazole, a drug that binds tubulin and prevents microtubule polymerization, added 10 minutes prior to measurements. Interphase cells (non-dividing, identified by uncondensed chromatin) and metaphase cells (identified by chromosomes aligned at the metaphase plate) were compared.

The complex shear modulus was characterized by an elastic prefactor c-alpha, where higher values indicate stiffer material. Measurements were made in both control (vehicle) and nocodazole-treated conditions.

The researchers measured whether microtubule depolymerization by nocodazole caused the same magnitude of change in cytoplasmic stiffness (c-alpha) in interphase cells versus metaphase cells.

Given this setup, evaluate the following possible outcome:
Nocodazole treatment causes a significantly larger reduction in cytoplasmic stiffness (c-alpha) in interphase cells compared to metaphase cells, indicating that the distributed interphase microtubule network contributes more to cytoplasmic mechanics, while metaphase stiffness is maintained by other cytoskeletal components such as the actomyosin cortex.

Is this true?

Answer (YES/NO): YES